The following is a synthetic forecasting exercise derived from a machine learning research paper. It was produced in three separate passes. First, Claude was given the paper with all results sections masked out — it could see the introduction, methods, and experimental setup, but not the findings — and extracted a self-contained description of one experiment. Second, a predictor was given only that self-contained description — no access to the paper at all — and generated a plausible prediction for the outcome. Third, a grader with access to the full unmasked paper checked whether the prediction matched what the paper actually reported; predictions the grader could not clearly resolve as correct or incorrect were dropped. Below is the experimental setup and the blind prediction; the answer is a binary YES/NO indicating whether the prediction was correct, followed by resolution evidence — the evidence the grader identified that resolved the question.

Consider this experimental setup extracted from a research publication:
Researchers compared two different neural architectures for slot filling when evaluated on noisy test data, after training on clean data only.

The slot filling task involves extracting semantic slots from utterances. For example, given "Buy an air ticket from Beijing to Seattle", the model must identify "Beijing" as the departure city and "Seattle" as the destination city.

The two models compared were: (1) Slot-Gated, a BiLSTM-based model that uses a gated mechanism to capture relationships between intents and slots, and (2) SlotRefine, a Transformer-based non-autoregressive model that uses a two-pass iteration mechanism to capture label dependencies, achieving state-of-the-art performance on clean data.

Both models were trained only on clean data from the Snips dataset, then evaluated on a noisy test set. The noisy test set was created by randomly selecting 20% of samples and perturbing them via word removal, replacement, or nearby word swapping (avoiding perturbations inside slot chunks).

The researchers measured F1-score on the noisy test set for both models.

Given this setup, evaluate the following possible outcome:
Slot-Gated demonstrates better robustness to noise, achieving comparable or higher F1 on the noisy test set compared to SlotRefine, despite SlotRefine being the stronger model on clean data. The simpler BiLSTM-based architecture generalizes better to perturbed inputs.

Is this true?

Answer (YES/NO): NO